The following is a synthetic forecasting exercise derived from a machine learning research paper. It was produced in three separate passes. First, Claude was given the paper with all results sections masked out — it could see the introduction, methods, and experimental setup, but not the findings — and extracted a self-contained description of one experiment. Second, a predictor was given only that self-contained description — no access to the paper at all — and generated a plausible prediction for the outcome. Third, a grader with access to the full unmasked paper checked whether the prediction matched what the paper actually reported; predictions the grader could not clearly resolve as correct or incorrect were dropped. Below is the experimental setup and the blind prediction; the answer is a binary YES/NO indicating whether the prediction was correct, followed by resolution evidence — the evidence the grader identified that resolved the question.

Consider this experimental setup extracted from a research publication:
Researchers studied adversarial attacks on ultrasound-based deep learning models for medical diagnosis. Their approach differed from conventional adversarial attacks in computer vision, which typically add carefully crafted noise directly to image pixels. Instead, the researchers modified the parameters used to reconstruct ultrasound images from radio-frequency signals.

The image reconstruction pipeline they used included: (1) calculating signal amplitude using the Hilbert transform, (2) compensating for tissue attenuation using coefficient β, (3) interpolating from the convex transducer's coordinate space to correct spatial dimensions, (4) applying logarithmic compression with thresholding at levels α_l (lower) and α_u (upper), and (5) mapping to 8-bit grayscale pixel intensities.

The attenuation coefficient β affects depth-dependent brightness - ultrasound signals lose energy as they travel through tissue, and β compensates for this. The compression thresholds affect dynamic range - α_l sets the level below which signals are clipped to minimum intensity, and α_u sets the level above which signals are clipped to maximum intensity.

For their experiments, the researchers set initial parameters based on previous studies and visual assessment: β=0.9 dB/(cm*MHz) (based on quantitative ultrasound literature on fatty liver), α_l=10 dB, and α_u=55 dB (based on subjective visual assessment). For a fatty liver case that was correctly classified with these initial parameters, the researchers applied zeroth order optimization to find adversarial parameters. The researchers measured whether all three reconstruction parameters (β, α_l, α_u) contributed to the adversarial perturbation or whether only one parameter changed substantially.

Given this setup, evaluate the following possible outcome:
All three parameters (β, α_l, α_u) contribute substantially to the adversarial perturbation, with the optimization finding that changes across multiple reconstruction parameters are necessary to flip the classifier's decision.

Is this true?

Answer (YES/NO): YES